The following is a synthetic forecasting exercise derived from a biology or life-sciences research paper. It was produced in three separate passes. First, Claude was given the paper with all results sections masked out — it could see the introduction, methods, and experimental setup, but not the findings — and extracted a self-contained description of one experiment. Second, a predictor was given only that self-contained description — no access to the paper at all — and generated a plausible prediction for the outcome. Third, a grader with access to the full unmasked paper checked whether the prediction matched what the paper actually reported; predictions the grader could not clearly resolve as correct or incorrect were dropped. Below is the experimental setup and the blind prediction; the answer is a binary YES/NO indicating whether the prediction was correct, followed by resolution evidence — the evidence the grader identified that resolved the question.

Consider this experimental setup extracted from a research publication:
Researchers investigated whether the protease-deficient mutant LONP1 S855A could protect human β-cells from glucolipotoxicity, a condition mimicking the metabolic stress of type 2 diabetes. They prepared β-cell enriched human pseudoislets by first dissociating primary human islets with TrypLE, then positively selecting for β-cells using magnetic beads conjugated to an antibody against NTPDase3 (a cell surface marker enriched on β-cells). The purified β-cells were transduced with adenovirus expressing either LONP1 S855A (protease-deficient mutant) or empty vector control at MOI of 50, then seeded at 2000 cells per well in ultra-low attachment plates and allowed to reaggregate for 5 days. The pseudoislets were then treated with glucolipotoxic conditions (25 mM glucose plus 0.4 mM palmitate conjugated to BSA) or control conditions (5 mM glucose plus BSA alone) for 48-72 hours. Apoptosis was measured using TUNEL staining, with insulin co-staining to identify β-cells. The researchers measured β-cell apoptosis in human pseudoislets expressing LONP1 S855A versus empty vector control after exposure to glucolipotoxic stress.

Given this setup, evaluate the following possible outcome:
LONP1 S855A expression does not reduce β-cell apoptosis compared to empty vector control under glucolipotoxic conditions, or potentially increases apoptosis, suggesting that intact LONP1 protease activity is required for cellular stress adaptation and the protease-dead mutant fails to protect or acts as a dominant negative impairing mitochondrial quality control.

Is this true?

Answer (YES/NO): NO